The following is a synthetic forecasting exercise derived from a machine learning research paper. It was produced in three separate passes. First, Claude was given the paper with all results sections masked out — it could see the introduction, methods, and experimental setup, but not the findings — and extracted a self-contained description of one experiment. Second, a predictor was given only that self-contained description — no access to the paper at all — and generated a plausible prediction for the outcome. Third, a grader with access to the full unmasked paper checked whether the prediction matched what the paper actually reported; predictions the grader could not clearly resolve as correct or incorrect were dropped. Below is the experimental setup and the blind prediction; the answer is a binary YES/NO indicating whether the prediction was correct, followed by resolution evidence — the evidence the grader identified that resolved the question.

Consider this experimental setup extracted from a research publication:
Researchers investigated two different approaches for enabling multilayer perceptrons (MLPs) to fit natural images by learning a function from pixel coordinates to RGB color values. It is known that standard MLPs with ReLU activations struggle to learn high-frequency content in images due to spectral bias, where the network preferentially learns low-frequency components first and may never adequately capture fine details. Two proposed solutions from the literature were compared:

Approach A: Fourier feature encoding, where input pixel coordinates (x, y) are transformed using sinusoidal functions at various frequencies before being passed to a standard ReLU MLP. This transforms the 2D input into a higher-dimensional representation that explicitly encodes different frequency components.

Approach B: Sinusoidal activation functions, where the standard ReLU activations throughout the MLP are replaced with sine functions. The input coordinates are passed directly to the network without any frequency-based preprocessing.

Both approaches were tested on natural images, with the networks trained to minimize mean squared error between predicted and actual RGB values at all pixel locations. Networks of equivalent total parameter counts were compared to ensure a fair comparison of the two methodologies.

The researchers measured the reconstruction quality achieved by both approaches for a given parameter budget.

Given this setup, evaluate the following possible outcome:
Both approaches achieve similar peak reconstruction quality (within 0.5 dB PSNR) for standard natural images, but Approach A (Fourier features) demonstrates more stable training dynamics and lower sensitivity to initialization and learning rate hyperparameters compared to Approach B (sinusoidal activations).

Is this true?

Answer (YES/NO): NO